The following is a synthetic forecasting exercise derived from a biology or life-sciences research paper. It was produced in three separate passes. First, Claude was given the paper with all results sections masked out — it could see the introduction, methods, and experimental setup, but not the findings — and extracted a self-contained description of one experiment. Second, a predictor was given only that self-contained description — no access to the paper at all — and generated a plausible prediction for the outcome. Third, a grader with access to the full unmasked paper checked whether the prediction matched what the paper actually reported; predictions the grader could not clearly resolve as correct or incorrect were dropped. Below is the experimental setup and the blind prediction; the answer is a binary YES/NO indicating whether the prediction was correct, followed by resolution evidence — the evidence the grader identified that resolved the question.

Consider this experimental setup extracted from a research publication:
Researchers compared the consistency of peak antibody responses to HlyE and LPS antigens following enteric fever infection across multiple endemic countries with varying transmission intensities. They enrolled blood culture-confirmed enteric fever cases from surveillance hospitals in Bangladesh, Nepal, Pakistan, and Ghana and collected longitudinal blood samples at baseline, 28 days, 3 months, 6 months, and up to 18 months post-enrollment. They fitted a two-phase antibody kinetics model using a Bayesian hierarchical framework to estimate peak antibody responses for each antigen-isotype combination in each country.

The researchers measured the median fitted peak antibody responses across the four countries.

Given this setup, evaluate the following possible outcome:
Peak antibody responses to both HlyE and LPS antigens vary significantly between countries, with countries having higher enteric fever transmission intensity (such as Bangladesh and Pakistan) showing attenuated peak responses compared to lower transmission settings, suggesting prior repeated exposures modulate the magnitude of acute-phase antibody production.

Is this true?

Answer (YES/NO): NO